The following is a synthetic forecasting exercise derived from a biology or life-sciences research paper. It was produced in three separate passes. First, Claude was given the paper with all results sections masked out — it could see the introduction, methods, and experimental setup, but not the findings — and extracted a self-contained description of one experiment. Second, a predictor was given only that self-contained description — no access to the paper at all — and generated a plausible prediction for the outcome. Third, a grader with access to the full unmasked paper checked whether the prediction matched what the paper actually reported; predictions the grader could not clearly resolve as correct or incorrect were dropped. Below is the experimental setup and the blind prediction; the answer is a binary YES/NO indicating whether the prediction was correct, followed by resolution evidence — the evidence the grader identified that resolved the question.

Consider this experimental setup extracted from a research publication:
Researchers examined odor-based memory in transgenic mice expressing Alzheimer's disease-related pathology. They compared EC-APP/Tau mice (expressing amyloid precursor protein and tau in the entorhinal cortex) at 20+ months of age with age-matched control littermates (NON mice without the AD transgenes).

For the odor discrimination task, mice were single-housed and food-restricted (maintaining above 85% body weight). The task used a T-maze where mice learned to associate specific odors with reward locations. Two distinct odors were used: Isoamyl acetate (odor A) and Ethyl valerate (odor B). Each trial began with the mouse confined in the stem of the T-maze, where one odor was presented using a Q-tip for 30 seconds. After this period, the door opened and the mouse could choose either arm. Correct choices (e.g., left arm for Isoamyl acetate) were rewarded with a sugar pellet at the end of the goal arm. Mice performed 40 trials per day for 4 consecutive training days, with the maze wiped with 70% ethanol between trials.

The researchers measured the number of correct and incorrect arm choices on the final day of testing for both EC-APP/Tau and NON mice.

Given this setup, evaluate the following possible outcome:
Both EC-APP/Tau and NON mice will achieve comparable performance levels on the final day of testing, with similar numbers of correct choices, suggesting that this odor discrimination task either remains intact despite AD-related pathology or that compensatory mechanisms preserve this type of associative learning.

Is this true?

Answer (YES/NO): NO